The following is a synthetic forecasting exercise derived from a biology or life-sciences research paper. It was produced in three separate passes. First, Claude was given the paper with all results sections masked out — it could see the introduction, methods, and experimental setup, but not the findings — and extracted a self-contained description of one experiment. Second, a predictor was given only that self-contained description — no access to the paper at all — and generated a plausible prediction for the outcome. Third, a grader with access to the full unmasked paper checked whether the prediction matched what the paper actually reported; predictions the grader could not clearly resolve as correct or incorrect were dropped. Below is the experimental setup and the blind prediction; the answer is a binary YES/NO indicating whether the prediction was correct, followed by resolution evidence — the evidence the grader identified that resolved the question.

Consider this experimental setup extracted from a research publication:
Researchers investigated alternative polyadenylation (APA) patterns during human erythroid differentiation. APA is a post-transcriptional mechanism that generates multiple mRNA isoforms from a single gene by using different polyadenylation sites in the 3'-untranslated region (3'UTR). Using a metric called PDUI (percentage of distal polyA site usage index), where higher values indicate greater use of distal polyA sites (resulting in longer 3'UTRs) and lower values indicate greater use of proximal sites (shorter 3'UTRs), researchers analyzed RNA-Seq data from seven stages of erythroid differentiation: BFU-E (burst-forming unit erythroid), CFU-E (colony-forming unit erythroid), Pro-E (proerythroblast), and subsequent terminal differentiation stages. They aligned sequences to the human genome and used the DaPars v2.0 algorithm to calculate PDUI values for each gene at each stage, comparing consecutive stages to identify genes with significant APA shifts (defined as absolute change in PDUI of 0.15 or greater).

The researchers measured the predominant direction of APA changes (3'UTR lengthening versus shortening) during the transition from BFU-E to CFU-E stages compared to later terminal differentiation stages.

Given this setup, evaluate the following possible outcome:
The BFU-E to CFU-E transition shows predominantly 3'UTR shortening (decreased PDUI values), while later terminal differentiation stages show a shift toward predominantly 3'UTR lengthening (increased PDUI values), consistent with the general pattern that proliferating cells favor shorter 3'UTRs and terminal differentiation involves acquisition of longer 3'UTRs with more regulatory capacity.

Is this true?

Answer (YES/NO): NO